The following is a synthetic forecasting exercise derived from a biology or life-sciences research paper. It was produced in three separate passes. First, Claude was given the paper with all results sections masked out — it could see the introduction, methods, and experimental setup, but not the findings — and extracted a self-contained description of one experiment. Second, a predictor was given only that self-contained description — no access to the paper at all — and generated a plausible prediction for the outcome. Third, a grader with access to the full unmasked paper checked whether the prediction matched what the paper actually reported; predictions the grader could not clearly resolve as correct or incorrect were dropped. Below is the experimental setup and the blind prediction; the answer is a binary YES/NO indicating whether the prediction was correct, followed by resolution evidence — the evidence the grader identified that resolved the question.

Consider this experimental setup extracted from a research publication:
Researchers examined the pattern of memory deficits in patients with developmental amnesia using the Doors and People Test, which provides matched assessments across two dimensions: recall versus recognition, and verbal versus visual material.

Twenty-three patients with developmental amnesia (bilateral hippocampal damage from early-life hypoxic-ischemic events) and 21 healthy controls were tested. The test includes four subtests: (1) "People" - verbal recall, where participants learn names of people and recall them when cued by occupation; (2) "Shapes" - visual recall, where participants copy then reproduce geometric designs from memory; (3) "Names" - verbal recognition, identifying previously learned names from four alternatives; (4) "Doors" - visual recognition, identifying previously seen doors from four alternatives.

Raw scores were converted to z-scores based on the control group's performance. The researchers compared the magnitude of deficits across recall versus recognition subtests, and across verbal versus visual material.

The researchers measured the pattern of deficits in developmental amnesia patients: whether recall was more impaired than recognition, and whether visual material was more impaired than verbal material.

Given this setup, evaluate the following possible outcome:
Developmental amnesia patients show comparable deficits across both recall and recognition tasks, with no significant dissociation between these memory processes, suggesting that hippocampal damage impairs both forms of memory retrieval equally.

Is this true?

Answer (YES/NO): NO